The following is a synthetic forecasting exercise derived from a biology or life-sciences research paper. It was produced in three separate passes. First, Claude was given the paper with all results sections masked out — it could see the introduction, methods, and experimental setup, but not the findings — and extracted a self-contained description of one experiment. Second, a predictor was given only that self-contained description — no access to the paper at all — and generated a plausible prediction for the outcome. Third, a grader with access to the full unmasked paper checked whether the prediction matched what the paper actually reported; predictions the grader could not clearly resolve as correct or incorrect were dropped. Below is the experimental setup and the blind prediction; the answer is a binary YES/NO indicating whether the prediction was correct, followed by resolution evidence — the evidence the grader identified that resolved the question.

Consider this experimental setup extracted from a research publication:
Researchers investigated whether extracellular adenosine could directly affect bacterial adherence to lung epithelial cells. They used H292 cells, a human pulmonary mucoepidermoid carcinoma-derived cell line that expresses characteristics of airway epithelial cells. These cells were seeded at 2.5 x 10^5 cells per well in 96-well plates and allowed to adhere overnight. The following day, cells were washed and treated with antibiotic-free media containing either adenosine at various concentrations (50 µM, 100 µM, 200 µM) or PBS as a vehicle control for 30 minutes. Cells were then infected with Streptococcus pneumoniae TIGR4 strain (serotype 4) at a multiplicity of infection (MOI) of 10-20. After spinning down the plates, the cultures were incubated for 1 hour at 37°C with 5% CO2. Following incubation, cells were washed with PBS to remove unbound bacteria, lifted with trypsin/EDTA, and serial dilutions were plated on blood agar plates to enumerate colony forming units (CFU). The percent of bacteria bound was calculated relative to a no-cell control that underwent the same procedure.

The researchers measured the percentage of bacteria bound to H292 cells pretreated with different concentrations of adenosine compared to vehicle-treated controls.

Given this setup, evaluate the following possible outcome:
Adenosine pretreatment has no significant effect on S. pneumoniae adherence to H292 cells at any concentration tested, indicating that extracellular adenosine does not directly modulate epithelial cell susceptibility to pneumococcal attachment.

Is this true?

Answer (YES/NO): NO